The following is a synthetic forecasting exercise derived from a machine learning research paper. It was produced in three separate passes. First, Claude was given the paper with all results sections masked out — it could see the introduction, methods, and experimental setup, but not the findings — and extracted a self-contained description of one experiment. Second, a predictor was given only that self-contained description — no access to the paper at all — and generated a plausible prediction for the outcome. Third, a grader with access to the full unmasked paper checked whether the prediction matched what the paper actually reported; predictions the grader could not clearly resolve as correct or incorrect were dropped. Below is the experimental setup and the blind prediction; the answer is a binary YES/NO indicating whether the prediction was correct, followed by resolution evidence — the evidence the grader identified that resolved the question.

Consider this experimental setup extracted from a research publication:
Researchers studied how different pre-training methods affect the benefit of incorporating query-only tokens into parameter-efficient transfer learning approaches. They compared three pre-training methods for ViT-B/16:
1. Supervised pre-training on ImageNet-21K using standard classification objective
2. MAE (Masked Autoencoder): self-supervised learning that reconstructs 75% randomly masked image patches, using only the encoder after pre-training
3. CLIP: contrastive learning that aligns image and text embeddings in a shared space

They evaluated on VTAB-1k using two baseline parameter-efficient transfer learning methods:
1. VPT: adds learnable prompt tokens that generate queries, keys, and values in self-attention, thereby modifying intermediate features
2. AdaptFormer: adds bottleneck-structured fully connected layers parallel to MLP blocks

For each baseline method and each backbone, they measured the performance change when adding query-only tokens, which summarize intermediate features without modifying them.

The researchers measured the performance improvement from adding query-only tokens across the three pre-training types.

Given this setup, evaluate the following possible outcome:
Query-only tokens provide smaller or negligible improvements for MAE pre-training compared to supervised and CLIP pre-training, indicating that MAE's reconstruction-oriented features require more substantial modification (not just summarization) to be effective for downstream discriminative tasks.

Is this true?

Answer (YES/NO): NO